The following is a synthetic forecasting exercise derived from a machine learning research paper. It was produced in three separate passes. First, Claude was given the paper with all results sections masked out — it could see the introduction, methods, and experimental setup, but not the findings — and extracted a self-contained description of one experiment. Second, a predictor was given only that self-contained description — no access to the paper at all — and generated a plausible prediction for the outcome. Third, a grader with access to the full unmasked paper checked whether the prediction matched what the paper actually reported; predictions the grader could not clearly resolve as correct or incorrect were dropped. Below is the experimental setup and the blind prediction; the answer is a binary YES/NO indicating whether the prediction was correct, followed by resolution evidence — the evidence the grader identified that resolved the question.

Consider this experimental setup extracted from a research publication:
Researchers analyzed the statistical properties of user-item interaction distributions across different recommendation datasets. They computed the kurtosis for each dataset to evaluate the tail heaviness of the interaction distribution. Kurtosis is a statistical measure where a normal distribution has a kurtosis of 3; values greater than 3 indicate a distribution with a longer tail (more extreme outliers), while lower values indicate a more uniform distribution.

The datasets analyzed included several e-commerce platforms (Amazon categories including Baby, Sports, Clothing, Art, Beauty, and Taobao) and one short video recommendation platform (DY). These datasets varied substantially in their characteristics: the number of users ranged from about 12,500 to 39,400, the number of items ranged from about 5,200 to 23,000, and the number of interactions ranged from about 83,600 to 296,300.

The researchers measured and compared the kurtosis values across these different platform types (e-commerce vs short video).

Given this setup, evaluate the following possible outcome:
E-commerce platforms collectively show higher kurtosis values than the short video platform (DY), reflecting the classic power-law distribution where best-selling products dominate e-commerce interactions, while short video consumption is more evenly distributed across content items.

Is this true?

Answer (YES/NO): YES